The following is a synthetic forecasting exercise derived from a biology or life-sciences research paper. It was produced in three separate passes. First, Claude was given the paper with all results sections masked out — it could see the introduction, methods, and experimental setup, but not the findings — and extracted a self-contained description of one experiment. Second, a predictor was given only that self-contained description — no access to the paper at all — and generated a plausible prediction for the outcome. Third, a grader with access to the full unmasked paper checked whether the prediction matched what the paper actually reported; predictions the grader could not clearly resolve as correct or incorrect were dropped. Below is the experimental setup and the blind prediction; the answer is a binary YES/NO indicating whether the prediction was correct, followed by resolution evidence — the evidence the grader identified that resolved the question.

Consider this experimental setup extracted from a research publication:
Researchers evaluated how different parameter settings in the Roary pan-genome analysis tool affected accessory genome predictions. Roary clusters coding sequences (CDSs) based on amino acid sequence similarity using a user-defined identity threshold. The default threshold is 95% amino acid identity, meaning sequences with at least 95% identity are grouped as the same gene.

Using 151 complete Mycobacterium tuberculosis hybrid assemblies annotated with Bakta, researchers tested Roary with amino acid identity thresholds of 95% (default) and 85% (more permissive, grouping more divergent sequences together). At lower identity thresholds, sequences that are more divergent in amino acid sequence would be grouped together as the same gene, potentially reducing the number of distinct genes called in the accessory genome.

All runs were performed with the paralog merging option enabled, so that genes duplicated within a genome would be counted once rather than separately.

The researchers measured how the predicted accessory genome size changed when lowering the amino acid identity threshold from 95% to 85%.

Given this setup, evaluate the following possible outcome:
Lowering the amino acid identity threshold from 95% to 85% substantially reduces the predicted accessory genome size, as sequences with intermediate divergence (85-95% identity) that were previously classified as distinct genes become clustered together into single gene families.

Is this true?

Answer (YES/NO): NO